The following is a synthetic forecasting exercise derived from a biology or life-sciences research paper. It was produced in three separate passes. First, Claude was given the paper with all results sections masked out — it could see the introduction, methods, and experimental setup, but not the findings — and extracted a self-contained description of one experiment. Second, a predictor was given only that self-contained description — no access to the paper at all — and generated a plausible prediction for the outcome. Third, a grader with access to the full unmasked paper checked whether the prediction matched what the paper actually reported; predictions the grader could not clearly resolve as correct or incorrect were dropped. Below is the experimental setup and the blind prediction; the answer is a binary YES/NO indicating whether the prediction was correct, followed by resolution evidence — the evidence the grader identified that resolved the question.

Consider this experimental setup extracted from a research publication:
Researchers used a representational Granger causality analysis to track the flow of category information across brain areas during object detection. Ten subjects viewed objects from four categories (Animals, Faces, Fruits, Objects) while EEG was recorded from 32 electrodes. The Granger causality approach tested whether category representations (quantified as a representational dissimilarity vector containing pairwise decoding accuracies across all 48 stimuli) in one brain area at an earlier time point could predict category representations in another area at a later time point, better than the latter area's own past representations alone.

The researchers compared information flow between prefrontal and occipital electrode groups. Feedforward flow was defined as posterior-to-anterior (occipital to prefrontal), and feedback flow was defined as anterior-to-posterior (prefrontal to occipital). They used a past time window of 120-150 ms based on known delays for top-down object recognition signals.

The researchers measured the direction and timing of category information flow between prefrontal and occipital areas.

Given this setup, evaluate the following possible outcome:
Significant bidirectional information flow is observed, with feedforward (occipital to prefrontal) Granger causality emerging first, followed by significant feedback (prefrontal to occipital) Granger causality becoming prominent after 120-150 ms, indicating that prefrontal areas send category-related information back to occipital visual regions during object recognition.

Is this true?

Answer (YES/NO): NO